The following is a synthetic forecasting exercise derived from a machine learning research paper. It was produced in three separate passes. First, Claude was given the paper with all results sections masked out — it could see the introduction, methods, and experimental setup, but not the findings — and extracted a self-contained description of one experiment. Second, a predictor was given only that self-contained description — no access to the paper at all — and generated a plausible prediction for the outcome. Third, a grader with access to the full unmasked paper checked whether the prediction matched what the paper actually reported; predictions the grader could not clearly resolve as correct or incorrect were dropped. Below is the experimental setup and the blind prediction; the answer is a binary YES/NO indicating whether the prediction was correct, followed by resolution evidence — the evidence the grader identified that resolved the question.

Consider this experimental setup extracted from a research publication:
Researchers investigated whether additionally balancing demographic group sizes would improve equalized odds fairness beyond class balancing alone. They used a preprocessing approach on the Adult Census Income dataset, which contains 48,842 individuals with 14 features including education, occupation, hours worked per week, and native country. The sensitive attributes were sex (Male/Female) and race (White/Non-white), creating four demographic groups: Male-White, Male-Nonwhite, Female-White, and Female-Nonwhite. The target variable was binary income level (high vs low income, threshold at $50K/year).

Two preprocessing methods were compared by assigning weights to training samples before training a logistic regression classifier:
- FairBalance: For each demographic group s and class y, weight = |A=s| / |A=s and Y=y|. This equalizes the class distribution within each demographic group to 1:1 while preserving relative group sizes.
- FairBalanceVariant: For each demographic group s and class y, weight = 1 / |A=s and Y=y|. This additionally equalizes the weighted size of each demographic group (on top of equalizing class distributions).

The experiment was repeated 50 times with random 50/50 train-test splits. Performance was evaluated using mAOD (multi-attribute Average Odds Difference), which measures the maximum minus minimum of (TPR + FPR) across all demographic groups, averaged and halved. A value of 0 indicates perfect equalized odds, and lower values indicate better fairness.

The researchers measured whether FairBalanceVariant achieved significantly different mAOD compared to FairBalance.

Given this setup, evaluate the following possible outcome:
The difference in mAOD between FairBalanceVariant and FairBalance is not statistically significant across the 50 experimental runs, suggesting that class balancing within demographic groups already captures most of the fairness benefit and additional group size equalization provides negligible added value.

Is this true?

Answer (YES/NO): YES